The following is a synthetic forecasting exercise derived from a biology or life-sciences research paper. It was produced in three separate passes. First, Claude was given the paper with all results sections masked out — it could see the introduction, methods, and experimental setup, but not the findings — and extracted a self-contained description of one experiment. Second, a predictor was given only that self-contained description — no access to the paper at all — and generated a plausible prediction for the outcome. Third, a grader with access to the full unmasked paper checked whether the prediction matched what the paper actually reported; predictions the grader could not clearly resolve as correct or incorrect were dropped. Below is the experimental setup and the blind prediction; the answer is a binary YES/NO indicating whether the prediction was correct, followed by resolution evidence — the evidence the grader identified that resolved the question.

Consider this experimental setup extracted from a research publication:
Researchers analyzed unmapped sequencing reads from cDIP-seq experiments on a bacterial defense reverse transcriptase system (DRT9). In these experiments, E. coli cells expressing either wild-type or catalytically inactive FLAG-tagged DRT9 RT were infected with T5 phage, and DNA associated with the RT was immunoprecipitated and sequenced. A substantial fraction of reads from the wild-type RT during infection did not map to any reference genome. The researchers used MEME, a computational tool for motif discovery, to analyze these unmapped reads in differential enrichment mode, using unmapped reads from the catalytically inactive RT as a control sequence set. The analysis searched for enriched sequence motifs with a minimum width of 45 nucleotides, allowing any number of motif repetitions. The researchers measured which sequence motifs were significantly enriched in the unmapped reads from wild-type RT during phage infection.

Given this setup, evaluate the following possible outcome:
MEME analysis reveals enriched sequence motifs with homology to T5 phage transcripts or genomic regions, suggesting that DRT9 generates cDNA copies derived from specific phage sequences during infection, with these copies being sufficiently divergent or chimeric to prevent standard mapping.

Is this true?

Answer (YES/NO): NO